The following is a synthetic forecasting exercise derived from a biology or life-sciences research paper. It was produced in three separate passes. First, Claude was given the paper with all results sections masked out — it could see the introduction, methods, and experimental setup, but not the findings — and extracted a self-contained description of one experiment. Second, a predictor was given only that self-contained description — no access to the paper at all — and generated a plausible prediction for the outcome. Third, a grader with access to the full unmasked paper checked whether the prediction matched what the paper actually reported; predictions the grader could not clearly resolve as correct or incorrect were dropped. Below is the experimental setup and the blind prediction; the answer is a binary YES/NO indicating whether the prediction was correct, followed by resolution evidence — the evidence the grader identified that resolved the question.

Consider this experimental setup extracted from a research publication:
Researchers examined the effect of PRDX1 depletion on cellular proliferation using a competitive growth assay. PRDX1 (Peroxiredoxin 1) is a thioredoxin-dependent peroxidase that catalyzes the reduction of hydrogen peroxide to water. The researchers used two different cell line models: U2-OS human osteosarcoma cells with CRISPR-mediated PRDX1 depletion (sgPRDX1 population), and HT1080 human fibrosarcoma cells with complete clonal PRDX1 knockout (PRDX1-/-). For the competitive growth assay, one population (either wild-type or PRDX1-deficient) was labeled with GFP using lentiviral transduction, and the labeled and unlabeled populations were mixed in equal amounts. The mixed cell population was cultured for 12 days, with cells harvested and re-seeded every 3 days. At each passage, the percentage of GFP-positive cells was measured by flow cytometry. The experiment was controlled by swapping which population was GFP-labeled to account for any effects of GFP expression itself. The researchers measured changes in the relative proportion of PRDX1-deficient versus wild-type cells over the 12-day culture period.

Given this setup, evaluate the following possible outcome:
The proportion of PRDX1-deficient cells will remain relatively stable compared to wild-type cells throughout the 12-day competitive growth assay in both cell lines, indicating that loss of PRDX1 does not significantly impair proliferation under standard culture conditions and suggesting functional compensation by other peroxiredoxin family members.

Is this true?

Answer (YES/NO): NO